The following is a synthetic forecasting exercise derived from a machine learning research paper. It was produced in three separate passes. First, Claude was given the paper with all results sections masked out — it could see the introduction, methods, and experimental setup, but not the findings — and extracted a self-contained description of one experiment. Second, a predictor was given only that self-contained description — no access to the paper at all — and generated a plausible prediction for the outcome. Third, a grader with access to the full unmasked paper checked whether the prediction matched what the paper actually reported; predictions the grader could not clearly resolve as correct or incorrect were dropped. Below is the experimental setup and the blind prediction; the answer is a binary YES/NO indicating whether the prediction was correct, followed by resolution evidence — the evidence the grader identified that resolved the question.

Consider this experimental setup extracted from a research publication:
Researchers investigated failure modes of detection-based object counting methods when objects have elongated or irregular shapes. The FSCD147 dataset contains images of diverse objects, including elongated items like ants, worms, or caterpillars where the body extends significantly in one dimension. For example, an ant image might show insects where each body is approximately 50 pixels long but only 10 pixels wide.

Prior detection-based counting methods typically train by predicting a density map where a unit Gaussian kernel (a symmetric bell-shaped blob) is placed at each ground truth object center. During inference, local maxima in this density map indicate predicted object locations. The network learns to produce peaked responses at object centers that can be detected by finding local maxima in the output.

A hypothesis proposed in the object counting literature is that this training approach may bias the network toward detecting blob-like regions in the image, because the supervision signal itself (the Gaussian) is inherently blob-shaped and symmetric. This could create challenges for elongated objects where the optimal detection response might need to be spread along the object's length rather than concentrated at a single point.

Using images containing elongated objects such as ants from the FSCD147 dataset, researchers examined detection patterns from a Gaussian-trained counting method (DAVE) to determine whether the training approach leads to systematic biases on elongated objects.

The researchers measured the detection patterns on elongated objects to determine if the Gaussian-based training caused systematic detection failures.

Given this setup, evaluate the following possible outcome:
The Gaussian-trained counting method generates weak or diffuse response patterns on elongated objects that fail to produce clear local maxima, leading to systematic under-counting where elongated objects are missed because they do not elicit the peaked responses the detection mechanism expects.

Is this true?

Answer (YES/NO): NO